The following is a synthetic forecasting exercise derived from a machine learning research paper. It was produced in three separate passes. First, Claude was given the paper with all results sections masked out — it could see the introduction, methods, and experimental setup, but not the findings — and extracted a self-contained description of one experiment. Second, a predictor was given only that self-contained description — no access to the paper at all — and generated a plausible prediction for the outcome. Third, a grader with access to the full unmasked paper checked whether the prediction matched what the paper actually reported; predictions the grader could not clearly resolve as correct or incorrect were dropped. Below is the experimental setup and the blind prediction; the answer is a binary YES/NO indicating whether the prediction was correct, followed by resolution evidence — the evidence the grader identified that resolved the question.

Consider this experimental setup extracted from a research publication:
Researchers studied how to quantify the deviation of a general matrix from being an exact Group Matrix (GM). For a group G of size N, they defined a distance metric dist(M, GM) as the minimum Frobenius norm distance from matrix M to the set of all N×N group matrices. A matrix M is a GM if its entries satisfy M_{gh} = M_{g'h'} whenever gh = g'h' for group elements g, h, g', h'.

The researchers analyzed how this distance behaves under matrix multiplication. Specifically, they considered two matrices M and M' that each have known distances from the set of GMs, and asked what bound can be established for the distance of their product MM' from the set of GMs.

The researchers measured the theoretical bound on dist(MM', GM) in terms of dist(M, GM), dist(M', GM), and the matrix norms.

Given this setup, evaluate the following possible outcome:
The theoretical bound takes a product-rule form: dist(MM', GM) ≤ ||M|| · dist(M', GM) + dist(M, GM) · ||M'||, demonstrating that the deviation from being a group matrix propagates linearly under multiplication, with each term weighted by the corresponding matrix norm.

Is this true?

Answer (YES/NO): NO